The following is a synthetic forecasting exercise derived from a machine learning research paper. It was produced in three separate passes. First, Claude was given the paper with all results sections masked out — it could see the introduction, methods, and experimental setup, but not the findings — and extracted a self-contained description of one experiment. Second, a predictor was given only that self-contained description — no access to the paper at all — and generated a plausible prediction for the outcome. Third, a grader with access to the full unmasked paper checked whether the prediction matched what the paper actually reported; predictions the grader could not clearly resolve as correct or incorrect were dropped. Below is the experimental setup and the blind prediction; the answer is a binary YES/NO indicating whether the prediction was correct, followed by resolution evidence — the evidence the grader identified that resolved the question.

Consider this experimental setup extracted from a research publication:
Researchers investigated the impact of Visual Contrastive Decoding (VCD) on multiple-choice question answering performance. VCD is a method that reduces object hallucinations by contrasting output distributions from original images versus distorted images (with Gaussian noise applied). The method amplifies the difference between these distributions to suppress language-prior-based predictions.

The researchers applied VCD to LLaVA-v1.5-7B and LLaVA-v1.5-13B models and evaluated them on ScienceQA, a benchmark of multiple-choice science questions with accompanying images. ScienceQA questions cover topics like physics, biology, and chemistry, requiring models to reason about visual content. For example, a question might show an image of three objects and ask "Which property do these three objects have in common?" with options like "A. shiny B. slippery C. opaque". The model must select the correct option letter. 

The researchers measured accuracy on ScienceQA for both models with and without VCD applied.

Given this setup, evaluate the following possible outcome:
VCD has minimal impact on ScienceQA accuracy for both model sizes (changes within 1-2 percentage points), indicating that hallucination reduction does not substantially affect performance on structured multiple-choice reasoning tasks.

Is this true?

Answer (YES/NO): NO